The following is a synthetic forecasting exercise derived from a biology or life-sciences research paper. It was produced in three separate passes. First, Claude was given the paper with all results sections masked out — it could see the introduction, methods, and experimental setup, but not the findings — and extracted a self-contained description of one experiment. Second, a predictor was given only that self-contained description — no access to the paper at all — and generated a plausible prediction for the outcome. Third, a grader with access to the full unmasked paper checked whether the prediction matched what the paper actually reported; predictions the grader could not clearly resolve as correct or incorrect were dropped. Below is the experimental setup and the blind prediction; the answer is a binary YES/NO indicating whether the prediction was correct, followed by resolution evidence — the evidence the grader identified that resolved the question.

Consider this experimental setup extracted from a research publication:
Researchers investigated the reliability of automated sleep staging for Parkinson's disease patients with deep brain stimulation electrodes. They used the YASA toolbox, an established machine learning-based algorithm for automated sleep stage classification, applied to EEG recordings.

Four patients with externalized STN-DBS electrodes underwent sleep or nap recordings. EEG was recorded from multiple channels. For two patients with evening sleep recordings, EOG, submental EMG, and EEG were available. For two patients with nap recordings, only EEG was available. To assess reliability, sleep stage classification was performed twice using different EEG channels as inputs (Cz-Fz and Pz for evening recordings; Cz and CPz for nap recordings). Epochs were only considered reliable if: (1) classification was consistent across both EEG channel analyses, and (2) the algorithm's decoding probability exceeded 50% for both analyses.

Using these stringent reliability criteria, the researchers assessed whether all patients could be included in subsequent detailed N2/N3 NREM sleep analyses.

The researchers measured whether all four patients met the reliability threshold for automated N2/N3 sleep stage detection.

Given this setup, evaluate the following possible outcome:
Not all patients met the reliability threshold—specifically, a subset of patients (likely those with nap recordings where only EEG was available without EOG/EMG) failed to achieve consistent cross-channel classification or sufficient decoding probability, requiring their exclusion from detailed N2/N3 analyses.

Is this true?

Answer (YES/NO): NO